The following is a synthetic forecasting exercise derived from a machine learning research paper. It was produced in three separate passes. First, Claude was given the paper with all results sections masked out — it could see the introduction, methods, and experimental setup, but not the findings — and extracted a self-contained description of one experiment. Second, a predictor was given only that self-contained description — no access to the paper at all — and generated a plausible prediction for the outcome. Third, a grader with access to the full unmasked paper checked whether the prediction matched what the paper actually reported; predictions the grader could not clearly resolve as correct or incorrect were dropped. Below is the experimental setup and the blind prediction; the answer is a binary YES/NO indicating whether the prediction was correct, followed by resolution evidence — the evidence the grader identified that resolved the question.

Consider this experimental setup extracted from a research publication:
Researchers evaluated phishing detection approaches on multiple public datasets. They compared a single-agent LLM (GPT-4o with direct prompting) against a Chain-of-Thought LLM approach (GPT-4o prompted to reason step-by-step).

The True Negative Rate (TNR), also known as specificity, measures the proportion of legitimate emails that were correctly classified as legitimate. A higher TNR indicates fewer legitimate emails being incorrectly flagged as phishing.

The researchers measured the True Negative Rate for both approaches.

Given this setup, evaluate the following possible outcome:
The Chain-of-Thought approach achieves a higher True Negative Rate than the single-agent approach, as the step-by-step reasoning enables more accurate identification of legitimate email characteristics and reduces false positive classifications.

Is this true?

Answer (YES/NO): YES